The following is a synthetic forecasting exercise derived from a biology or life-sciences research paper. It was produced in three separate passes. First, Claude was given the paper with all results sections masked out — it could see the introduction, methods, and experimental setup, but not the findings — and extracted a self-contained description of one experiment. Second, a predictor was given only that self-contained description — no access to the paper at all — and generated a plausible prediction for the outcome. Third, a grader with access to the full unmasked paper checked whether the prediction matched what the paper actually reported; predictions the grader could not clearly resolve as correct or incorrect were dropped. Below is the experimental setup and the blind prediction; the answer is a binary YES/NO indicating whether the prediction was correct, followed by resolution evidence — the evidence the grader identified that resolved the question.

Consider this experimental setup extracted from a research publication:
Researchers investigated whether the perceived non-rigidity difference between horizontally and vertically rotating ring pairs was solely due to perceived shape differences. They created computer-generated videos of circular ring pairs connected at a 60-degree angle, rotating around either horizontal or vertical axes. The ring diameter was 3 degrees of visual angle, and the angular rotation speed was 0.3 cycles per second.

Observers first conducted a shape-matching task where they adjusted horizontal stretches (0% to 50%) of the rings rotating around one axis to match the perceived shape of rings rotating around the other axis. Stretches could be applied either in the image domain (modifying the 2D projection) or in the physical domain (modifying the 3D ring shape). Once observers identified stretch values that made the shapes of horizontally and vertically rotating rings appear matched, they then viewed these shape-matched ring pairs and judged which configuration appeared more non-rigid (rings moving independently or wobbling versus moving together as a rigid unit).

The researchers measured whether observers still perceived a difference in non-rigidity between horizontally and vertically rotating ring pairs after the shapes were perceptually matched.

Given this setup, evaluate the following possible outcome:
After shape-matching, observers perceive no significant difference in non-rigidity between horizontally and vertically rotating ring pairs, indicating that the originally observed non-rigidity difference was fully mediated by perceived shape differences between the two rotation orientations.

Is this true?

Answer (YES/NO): NO